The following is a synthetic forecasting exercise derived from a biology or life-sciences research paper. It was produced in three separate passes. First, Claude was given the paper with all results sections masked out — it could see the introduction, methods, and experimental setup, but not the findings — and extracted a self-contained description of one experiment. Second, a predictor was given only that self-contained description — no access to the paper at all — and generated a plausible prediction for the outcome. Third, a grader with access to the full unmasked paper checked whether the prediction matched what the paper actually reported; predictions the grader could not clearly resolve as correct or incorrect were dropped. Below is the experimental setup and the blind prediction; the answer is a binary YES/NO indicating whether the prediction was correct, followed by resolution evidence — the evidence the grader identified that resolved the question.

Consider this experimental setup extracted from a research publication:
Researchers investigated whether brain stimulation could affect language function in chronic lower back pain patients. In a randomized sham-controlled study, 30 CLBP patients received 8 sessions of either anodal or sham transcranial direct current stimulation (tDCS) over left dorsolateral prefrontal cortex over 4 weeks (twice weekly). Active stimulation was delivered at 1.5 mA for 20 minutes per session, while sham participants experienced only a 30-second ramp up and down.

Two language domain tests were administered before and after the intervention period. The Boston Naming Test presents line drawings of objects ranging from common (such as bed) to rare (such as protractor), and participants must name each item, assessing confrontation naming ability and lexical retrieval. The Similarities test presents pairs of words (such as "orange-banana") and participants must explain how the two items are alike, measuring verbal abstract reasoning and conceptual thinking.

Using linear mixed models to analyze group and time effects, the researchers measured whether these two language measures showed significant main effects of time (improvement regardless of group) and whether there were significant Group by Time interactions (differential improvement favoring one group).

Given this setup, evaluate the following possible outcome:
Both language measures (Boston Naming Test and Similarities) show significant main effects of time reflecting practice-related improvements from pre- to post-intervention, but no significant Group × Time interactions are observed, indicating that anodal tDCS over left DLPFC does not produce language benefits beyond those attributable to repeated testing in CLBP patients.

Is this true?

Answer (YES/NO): YES